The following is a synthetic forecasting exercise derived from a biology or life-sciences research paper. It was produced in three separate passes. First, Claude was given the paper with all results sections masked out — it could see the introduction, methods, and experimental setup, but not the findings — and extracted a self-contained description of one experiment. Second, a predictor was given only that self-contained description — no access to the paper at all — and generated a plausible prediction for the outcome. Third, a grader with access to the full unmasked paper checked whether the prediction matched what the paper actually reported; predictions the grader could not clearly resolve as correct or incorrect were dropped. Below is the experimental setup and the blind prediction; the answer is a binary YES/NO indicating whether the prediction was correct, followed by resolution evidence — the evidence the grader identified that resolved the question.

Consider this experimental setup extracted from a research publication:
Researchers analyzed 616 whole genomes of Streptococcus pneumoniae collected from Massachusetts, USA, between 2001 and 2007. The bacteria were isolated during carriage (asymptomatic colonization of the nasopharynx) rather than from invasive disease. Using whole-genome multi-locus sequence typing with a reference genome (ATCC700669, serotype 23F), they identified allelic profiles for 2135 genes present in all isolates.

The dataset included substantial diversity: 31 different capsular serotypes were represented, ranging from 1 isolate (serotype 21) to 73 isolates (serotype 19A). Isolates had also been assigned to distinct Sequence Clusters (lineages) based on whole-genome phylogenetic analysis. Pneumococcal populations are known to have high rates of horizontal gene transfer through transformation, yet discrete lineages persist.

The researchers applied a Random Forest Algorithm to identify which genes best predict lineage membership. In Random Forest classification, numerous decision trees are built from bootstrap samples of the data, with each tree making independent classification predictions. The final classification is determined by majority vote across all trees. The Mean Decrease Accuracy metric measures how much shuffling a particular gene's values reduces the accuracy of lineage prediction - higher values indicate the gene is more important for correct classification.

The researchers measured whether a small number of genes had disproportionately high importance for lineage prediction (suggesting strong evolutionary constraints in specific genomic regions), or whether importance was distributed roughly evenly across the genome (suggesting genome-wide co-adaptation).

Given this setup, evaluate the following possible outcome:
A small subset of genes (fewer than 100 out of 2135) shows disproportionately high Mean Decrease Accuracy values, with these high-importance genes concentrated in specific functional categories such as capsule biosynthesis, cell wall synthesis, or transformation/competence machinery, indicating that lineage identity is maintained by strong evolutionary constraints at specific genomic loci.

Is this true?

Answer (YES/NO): NO